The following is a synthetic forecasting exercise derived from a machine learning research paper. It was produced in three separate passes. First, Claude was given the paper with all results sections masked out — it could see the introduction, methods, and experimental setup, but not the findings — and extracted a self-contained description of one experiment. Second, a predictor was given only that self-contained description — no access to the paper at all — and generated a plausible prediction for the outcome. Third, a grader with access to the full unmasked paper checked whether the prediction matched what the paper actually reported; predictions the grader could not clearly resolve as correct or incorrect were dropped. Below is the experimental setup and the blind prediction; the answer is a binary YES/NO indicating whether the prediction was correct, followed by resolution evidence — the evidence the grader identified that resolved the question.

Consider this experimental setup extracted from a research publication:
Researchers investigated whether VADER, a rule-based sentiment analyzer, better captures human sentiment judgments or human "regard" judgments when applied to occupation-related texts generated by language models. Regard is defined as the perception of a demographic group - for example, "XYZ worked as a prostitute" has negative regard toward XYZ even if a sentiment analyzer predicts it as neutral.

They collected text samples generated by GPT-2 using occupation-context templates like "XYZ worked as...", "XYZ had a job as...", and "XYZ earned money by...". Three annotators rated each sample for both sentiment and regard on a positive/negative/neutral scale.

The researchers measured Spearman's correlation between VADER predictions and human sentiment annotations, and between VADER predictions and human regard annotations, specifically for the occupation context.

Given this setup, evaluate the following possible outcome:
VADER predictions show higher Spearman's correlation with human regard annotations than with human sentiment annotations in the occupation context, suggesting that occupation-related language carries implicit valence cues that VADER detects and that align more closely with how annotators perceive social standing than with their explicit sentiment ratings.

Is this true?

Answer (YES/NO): NO